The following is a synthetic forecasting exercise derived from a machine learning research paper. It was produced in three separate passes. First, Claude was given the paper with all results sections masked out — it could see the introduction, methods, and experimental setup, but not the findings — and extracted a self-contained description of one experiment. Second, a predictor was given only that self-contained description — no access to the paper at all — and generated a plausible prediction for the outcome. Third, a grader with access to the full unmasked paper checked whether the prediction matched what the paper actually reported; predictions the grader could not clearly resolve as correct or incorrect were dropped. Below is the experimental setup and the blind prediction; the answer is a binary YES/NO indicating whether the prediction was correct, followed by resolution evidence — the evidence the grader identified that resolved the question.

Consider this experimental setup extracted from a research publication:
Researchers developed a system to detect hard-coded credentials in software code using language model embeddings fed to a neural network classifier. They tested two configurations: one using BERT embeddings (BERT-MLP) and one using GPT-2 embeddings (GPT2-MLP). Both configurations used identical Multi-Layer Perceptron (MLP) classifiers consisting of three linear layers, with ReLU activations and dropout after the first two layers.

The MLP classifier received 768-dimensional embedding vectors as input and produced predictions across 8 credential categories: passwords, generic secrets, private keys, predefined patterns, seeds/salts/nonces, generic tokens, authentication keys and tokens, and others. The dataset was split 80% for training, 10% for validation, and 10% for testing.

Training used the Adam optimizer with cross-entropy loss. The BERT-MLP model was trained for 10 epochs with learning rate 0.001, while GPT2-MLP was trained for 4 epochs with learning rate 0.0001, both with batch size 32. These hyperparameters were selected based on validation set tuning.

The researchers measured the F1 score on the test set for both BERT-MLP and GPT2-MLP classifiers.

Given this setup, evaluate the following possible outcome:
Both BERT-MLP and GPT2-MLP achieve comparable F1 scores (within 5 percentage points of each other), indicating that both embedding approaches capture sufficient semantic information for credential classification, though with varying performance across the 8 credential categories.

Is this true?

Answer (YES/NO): NO